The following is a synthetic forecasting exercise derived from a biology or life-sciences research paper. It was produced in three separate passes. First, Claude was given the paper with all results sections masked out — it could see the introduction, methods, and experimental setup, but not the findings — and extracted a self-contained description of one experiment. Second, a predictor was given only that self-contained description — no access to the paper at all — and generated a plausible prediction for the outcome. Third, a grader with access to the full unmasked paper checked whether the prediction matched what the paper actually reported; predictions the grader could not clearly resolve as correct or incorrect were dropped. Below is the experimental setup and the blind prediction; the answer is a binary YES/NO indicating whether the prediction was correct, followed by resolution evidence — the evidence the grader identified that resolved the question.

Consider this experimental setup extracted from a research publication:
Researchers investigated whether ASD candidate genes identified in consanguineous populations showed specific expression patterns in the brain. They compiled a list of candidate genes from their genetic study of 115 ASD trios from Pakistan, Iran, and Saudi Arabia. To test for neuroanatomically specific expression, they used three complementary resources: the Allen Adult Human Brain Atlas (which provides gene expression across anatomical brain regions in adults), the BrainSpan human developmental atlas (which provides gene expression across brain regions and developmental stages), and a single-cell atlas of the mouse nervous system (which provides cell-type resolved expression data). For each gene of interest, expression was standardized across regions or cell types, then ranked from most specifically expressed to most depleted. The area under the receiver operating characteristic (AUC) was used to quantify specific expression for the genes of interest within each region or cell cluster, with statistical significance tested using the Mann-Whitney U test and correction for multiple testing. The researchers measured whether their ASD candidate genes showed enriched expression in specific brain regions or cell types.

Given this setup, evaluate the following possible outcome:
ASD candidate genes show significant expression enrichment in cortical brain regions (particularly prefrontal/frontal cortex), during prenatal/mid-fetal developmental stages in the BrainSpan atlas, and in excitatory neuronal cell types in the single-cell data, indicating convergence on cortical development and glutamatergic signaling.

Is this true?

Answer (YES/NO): NO